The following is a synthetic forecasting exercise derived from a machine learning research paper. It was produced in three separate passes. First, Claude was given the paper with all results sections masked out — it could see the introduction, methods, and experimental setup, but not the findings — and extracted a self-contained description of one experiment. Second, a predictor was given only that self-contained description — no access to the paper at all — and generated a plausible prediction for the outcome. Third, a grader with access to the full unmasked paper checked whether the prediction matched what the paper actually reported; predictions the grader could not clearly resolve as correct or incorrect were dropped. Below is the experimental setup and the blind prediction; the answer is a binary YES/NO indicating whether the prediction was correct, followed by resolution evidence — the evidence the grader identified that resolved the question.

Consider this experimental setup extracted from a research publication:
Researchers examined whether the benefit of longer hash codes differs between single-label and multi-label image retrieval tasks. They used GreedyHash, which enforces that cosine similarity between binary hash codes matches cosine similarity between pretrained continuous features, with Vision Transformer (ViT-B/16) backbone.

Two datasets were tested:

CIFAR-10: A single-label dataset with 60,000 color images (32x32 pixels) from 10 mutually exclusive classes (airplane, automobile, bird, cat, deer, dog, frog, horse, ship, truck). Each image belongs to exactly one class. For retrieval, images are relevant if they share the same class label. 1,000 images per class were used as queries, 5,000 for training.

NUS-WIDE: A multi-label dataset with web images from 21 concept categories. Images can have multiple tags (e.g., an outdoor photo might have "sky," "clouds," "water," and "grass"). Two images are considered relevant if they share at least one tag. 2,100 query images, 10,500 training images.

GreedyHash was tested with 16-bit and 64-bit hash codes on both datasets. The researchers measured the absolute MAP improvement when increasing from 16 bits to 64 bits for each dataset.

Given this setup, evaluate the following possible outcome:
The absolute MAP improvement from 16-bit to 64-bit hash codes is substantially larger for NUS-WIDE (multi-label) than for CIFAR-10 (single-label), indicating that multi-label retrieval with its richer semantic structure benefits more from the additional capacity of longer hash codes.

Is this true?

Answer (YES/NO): YES